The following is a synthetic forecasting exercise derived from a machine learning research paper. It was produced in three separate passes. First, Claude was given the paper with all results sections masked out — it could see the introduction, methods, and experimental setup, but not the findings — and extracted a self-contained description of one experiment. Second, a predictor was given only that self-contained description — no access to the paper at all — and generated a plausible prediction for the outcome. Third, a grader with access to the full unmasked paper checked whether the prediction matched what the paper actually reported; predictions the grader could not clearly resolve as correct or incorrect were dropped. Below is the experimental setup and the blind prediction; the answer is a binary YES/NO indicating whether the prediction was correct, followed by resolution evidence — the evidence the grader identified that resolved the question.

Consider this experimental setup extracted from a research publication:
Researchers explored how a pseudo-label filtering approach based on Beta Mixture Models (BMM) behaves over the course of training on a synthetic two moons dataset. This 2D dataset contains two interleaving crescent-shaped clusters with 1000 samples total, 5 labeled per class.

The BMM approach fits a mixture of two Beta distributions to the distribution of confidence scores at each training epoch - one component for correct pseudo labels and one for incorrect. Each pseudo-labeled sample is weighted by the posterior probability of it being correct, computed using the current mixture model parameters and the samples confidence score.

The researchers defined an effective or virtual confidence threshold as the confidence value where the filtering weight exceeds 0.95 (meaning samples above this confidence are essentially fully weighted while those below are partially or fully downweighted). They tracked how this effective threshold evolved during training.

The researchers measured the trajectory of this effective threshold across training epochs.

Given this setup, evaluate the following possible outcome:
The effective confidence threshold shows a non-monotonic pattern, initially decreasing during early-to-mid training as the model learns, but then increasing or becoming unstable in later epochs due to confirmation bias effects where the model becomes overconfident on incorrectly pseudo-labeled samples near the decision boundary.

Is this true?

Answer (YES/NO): NO